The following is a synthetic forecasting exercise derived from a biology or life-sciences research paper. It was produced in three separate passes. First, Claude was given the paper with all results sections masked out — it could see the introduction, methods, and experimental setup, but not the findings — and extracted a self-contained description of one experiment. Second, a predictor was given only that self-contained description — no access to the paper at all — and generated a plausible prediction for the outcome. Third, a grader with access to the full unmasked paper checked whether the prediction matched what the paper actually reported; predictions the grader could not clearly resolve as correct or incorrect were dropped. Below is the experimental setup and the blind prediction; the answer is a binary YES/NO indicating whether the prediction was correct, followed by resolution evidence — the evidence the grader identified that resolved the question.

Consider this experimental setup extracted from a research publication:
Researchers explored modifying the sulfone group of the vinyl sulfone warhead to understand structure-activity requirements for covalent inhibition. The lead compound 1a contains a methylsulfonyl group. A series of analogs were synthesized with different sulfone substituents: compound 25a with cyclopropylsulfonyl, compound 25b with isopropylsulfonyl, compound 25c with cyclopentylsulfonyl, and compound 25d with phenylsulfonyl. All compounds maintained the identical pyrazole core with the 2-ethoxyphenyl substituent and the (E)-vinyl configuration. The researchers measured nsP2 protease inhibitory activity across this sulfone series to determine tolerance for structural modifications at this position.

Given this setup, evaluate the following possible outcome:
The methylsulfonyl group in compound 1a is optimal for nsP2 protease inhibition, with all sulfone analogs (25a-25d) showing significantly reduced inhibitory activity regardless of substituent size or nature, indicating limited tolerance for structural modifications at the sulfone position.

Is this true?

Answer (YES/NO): NO